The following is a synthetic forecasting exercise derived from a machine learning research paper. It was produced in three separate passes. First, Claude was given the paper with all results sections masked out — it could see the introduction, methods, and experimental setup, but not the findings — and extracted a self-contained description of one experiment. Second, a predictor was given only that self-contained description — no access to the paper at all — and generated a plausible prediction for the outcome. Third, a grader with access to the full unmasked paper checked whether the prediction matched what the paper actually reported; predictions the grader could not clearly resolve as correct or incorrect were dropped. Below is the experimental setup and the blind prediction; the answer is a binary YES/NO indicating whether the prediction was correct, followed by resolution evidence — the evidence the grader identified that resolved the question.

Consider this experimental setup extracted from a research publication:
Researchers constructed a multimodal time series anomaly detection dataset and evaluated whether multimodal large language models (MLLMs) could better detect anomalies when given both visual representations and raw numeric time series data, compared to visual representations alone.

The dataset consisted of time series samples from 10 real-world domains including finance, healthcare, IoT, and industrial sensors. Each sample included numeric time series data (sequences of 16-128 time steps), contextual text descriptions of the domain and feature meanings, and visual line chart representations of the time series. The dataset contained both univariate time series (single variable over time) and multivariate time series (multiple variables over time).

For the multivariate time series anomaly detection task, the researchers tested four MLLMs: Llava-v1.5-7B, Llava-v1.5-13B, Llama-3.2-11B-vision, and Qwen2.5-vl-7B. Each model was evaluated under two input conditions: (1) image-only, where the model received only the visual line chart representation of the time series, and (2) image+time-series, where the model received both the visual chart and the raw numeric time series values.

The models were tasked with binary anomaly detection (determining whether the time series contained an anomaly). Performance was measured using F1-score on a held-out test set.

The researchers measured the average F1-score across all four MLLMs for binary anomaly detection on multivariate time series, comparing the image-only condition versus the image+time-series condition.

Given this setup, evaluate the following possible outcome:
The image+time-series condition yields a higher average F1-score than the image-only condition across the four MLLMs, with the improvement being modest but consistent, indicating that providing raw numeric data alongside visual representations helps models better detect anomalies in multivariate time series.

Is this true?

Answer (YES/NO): NO